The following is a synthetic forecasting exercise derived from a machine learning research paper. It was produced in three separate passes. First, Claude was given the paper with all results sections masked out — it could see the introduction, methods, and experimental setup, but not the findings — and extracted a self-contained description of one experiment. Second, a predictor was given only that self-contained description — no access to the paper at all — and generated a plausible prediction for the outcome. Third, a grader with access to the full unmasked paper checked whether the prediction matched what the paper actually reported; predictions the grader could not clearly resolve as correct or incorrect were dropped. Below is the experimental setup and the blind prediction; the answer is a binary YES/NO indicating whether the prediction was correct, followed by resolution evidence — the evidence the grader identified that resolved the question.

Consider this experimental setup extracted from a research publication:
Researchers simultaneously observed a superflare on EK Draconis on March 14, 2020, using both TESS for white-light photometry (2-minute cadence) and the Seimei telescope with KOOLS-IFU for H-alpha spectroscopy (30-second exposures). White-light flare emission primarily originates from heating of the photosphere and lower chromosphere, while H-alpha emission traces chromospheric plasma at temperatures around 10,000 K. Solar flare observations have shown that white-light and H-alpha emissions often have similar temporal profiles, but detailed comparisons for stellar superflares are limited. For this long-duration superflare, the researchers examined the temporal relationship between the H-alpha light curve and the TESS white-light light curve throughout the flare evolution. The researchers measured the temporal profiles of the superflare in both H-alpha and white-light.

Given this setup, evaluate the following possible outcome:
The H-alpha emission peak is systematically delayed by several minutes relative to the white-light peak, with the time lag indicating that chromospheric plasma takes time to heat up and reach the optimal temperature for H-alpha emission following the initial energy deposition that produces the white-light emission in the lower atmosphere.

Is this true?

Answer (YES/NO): NO